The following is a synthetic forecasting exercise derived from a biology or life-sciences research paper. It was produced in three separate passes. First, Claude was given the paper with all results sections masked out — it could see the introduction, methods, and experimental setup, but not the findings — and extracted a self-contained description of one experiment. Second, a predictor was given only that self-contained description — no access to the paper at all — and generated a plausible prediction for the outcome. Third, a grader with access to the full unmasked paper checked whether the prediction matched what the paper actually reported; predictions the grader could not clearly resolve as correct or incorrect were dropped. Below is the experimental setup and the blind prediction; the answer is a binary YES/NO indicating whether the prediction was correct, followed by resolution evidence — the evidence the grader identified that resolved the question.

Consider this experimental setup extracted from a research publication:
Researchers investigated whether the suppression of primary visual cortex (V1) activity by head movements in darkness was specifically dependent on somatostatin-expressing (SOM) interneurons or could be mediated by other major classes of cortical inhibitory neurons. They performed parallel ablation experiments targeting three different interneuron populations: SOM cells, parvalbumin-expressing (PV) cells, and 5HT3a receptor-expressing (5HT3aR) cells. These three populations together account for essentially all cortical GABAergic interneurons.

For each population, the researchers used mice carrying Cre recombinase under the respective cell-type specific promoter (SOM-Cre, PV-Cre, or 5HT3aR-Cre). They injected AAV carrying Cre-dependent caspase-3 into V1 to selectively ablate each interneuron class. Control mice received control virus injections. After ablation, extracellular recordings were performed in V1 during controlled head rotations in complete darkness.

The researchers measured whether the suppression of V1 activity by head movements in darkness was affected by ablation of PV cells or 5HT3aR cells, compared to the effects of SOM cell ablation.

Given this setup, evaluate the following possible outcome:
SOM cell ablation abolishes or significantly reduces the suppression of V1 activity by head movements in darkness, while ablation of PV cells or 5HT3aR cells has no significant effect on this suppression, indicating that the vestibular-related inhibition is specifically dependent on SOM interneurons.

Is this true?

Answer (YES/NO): YES